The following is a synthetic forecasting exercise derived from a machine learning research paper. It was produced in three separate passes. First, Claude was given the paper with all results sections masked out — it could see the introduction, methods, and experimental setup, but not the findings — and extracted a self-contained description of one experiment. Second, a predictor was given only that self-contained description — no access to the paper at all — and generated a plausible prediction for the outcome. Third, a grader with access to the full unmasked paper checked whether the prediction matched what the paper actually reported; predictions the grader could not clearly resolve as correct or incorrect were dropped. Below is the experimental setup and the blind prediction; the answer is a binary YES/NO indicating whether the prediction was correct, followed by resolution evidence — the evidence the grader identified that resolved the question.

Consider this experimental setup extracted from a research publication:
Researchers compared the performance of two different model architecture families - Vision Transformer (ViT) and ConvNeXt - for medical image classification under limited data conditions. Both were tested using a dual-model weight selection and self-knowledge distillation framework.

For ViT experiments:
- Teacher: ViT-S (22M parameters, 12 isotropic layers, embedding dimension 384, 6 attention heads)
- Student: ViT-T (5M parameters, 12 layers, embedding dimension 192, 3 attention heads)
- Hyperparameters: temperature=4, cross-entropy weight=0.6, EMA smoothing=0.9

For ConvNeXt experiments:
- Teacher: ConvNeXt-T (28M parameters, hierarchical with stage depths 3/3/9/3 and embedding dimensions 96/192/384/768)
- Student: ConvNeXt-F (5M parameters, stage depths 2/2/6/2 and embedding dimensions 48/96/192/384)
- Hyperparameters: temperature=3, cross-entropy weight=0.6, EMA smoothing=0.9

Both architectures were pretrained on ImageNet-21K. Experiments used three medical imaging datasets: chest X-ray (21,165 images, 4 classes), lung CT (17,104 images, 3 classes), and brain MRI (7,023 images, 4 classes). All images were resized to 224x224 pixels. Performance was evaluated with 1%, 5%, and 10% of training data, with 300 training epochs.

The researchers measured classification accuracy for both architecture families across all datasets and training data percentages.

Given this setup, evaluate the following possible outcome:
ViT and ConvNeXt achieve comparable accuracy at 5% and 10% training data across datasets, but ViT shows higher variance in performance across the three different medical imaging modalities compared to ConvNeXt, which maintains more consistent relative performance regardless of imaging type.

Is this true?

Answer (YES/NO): NO